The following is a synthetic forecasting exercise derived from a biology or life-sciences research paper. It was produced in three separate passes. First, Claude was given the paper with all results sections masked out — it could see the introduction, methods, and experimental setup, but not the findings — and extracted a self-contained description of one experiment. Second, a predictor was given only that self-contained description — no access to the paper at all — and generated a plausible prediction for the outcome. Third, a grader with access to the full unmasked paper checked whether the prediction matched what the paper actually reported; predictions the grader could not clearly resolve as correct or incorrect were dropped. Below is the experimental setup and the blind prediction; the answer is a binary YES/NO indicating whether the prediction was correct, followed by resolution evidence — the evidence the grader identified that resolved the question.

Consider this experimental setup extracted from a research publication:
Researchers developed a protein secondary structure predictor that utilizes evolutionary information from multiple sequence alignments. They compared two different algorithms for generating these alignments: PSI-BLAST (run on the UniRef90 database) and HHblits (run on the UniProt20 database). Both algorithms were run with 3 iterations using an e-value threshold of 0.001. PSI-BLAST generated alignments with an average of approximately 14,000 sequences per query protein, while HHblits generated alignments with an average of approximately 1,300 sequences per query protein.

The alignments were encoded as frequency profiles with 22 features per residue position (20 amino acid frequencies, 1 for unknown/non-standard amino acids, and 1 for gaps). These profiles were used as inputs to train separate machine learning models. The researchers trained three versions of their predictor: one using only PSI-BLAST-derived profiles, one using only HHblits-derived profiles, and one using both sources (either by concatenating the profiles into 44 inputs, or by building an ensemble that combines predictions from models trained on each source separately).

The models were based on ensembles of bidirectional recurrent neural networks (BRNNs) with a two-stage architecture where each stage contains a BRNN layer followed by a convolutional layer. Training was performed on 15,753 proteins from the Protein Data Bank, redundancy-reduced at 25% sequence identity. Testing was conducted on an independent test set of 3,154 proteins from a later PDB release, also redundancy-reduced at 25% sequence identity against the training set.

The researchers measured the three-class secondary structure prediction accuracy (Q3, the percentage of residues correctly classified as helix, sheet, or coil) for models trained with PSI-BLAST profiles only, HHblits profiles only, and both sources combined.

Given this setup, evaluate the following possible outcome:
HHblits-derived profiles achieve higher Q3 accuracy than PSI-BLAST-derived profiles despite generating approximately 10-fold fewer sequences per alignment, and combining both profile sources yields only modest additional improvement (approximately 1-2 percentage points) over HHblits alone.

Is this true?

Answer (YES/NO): NO